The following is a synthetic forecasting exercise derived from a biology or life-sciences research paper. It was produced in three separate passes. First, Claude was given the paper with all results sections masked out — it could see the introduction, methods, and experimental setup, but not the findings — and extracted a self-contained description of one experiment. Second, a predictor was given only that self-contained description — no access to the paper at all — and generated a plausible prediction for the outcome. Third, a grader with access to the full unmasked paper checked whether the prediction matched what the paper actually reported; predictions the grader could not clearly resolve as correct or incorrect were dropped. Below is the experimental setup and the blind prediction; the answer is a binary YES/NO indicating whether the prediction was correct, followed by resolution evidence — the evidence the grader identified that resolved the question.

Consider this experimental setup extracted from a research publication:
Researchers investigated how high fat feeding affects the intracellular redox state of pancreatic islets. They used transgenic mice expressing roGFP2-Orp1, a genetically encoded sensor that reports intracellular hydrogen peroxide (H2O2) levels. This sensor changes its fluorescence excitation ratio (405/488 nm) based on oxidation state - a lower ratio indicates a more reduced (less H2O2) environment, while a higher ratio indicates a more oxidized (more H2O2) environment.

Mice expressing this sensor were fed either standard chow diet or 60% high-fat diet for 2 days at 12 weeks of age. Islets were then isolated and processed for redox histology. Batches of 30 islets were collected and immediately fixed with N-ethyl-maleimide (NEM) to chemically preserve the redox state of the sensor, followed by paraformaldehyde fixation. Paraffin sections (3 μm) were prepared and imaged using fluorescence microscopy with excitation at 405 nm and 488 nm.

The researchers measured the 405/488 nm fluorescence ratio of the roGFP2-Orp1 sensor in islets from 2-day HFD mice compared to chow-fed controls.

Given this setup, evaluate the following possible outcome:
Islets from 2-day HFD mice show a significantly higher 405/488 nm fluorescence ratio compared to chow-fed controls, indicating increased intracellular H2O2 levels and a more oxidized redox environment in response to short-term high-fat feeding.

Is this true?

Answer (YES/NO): NO